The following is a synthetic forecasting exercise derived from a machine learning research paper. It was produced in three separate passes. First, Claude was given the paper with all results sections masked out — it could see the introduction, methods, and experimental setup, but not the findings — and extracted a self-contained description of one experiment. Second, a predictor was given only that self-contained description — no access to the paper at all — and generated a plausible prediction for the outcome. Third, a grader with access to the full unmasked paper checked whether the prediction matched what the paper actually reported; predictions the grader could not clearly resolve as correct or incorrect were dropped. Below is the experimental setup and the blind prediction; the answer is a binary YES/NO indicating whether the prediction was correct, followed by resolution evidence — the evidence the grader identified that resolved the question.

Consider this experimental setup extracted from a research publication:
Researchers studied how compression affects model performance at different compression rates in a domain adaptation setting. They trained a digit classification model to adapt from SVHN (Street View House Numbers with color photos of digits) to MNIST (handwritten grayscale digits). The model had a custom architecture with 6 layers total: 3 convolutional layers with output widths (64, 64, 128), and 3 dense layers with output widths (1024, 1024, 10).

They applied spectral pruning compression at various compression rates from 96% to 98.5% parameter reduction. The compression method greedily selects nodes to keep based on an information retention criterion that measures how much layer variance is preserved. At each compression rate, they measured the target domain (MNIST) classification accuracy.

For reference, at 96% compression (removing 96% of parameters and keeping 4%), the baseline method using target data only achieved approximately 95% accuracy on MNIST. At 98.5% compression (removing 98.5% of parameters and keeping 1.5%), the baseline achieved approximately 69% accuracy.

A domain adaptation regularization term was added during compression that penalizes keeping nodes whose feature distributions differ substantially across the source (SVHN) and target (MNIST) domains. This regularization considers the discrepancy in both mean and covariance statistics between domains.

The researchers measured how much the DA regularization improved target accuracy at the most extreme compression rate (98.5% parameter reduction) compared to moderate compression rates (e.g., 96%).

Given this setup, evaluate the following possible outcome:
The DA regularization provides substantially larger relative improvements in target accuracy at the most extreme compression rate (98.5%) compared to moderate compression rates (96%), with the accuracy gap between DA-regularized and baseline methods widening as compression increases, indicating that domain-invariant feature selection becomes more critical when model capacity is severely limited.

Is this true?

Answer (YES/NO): YES